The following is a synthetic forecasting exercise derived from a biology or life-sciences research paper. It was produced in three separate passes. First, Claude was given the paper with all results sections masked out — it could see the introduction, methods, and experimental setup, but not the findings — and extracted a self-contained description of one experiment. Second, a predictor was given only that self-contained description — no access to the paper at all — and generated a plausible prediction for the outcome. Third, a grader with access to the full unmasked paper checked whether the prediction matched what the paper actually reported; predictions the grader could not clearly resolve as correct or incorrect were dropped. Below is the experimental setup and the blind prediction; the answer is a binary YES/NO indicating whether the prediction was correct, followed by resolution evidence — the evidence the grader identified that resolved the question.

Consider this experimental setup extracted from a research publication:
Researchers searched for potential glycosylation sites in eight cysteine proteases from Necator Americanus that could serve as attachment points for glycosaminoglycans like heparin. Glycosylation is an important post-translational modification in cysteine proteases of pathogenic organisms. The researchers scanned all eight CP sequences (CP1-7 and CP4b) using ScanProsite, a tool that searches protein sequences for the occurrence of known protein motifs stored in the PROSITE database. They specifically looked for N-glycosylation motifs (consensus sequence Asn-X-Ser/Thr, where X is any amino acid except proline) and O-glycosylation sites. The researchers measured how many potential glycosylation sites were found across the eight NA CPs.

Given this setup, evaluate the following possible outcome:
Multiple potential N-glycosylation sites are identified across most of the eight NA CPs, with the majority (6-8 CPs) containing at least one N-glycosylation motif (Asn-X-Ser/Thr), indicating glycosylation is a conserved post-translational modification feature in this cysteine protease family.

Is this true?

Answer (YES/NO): NO